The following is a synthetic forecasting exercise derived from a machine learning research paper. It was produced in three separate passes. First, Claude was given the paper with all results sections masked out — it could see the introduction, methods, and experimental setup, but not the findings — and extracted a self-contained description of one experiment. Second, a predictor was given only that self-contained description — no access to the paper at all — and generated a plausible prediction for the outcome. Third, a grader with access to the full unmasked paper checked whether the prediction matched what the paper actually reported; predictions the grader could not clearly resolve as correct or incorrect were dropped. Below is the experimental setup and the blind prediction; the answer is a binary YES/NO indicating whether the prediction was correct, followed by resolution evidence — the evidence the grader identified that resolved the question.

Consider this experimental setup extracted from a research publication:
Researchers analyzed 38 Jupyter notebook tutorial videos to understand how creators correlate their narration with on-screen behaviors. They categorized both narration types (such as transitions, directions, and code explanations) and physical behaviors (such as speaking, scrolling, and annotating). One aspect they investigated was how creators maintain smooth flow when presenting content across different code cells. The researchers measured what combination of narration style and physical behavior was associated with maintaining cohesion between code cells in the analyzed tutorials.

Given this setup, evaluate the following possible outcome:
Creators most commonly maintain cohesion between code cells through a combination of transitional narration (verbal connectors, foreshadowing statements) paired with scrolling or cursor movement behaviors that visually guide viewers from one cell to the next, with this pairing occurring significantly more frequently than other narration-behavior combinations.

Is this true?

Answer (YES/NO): NO